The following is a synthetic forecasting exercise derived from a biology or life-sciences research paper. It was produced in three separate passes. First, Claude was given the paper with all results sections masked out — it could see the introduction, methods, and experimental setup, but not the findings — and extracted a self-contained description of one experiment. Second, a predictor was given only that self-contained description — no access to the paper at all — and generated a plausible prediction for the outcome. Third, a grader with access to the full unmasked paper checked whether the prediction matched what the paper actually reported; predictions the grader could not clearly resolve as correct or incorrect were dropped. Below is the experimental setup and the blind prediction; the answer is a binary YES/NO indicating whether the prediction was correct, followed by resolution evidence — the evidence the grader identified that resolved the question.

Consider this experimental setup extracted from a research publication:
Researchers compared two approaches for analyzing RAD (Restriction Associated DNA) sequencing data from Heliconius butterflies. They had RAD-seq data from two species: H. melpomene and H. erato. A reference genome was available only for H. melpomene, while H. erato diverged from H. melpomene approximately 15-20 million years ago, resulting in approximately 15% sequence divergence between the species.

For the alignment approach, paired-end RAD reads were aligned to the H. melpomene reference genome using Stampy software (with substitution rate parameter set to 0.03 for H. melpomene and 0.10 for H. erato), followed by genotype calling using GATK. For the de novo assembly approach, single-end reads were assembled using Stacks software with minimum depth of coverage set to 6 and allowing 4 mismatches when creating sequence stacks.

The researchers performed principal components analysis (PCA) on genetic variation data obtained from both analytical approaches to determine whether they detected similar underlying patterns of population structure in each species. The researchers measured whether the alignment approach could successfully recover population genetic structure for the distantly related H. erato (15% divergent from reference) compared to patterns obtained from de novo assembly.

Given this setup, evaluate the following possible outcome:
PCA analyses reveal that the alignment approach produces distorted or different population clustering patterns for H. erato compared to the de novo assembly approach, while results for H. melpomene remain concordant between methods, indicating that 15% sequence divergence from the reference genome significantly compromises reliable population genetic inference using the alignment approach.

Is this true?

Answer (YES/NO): NO